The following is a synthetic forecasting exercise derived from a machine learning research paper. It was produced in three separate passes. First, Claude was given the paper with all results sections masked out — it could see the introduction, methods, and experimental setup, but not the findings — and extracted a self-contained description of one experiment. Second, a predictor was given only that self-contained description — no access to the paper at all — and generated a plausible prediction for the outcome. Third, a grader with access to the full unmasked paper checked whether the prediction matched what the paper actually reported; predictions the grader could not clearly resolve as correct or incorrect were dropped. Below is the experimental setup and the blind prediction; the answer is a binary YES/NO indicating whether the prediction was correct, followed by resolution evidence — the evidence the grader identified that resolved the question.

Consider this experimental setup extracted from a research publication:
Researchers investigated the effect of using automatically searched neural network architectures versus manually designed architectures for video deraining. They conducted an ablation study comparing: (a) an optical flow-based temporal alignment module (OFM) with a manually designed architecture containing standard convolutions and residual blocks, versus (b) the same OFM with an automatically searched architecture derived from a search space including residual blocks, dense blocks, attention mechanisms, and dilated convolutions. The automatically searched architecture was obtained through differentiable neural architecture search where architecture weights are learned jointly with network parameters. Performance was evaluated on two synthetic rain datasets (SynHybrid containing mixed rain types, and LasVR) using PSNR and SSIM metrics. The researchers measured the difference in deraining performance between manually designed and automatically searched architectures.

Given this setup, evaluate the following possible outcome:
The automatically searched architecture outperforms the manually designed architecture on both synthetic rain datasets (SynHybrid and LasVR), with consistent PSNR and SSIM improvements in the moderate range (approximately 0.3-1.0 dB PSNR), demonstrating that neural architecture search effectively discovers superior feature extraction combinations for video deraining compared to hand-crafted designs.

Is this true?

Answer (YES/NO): NO